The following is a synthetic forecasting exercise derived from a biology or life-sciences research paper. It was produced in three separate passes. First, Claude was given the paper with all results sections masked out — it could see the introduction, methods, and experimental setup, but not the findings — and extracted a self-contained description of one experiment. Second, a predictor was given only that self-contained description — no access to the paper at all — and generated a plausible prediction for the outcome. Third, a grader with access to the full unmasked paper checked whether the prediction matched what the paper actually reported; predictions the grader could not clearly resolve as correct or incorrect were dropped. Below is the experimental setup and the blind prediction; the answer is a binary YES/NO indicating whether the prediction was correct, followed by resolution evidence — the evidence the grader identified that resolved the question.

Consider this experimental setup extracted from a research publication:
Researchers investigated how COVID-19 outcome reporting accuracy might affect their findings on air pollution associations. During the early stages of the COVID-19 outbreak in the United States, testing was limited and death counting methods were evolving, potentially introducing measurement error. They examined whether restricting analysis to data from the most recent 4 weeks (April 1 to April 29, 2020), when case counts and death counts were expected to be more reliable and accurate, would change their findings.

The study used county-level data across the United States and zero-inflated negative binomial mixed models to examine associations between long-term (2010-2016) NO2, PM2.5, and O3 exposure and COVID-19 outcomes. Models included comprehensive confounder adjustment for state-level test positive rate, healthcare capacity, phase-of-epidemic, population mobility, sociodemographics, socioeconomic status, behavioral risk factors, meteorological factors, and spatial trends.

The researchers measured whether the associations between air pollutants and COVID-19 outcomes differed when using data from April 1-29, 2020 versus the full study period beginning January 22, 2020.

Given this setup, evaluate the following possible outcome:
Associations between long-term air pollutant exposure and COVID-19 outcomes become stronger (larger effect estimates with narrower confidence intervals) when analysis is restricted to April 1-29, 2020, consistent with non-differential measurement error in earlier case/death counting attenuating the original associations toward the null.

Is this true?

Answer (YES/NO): NO